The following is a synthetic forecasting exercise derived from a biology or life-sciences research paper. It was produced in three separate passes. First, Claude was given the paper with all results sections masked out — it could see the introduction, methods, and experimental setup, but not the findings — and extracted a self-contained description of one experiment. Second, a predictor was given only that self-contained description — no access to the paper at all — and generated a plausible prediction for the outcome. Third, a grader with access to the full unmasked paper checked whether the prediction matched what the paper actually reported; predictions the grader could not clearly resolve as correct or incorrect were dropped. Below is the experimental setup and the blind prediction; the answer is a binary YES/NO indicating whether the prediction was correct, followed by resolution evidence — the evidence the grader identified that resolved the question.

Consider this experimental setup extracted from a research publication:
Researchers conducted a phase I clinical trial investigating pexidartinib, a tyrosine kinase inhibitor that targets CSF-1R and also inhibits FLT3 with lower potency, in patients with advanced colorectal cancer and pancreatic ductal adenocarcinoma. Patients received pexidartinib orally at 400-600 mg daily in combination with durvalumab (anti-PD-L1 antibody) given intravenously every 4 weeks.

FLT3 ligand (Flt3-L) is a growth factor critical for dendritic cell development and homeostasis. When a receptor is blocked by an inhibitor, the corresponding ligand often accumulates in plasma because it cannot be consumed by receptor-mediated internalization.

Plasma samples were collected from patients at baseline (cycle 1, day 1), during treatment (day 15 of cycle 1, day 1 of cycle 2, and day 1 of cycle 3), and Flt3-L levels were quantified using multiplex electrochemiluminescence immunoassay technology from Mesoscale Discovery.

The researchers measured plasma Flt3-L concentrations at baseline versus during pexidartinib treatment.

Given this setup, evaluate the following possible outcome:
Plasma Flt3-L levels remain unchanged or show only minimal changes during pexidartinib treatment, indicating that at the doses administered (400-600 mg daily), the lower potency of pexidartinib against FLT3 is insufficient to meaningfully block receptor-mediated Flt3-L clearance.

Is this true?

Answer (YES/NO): NO